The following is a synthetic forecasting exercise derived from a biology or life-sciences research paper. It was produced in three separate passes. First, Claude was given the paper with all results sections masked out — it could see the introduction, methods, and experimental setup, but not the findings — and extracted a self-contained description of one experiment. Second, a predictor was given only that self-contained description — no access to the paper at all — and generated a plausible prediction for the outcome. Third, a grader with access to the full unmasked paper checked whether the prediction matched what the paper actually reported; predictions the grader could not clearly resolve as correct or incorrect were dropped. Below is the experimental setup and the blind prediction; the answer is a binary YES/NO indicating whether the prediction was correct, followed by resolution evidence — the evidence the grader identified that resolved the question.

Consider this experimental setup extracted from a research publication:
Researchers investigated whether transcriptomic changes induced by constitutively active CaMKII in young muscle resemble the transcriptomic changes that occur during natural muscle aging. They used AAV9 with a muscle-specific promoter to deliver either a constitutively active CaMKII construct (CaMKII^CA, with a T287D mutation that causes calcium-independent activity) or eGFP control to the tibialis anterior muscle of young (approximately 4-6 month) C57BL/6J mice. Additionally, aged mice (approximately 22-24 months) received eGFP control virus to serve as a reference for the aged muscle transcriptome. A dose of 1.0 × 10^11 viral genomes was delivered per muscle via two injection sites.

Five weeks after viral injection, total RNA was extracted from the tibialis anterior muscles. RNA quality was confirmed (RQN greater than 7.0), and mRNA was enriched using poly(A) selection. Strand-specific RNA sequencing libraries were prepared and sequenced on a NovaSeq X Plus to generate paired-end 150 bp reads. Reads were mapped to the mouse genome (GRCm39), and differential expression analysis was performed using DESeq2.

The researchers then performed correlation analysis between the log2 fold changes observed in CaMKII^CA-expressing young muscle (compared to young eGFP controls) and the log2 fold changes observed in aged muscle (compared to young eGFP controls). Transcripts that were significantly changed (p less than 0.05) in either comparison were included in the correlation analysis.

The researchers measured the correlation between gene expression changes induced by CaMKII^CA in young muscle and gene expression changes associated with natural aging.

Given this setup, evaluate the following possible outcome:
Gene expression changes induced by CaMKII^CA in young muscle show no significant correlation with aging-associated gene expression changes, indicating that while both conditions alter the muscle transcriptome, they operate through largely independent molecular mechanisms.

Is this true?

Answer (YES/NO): NO